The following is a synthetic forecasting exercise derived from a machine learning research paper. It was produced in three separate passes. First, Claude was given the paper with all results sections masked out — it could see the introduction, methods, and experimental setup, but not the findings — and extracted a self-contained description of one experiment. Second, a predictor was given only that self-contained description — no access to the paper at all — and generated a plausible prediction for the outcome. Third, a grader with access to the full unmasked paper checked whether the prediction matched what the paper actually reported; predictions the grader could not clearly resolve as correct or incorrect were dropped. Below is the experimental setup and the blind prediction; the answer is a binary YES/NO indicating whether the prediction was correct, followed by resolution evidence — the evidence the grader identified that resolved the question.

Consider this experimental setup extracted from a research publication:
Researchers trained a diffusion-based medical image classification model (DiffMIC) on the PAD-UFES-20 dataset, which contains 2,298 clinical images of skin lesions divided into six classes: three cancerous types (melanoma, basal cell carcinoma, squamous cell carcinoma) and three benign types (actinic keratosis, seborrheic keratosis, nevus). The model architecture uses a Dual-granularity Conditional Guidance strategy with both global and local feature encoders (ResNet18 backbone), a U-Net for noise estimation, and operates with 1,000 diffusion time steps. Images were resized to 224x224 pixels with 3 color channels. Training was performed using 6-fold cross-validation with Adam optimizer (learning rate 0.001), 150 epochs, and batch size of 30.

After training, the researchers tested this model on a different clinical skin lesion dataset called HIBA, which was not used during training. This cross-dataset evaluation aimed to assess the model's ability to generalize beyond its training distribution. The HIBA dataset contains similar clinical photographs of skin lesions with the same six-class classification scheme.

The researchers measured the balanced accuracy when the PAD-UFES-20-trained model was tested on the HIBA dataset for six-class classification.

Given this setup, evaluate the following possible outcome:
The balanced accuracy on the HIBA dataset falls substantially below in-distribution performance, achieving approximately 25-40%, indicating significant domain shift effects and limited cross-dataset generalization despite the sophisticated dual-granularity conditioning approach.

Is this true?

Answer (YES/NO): NO